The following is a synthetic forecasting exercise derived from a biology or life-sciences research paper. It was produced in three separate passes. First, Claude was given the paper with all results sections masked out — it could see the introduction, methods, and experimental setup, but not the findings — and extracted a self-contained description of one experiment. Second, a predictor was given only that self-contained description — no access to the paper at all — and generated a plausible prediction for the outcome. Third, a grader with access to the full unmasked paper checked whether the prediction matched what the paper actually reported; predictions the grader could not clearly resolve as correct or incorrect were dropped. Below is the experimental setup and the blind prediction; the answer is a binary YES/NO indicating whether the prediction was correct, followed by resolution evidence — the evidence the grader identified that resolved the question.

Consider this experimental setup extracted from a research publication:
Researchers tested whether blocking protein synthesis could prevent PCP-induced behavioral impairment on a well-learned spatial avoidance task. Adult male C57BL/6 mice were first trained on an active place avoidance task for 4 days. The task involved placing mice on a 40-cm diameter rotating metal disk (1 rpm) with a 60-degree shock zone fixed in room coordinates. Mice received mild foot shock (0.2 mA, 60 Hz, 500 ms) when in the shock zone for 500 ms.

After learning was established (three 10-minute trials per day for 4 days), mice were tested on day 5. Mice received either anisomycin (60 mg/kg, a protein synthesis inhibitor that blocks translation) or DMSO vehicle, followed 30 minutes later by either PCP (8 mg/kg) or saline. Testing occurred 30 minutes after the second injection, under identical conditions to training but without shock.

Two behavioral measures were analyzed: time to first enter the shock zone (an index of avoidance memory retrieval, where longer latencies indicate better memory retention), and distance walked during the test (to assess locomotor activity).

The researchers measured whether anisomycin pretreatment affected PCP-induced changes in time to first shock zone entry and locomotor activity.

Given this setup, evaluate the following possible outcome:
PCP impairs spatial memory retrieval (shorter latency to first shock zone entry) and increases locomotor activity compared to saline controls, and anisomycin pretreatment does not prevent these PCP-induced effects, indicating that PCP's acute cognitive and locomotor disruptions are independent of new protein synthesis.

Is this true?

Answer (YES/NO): NO